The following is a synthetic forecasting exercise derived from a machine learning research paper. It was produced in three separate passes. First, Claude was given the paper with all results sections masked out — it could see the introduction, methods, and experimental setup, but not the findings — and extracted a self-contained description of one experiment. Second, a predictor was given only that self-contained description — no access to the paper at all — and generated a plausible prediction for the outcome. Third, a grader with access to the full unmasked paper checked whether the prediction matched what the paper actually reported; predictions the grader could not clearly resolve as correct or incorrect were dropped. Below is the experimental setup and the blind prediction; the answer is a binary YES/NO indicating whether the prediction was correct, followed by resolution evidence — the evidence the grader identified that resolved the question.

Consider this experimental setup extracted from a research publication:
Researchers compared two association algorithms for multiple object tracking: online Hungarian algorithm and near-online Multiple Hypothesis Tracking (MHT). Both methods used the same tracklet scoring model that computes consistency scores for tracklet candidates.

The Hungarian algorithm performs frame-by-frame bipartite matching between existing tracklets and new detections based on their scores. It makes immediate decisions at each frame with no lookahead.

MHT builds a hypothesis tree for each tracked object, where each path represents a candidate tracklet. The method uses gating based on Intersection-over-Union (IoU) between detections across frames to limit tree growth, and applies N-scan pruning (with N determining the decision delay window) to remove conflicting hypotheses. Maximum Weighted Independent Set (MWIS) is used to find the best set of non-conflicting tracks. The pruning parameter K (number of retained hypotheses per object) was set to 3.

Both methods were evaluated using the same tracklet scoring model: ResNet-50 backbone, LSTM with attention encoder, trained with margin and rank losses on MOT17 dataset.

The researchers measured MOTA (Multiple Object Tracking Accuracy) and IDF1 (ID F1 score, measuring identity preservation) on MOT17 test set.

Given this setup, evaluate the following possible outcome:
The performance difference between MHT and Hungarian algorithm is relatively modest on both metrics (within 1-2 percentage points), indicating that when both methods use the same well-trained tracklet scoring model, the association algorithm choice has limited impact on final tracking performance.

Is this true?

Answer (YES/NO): NO